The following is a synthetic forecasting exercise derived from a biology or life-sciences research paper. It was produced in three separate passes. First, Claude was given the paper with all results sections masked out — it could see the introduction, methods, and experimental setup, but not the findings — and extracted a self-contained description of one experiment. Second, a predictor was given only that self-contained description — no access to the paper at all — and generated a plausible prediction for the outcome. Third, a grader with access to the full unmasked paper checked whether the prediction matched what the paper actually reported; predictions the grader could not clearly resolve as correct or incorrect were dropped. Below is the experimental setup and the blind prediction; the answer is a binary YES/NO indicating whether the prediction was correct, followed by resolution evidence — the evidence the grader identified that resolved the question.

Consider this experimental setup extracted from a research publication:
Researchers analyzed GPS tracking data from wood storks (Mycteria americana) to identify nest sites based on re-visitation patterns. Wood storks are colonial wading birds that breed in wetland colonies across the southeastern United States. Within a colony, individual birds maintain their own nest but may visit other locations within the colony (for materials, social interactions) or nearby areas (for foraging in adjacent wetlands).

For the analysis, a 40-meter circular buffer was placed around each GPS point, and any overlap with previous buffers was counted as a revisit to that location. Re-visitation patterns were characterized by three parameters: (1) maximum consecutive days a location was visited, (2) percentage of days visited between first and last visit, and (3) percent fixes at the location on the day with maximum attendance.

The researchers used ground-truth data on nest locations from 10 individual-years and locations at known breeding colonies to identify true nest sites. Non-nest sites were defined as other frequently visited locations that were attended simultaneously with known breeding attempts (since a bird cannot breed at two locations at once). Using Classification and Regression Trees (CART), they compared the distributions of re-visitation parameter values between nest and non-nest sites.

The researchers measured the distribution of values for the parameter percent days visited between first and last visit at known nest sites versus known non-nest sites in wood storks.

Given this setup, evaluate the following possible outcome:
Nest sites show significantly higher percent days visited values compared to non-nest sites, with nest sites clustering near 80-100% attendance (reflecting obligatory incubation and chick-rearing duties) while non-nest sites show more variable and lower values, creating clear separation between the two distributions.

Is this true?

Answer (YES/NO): NO